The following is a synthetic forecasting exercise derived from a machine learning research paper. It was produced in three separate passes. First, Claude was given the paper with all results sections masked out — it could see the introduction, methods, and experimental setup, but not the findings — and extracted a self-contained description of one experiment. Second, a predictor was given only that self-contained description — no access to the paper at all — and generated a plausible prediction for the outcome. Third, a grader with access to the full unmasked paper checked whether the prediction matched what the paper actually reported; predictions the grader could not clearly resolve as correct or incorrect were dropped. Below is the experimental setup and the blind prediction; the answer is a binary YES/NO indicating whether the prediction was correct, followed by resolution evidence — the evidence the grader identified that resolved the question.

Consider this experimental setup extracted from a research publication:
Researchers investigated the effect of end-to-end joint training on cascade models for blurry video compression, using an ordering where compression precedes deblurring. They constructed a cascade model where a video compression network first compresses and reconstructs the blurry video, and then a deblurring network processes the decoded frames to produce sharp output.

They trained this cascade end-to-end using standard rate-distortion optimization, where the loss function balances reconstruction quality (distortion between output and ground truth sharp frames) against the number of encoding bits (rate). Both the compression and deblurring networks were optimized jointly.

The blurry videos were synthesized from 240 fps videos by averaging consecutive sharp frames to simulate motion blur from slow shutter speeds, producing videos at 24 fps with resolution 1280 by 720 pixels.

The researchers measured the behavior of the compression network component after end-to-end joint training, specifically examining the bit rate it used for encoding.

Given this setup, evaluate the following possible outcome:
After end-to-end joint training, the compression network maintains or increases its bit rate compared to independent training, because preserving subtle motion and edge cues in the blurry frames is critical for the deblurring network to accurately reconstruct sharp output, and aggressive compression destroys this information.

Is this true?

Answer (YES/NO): YES